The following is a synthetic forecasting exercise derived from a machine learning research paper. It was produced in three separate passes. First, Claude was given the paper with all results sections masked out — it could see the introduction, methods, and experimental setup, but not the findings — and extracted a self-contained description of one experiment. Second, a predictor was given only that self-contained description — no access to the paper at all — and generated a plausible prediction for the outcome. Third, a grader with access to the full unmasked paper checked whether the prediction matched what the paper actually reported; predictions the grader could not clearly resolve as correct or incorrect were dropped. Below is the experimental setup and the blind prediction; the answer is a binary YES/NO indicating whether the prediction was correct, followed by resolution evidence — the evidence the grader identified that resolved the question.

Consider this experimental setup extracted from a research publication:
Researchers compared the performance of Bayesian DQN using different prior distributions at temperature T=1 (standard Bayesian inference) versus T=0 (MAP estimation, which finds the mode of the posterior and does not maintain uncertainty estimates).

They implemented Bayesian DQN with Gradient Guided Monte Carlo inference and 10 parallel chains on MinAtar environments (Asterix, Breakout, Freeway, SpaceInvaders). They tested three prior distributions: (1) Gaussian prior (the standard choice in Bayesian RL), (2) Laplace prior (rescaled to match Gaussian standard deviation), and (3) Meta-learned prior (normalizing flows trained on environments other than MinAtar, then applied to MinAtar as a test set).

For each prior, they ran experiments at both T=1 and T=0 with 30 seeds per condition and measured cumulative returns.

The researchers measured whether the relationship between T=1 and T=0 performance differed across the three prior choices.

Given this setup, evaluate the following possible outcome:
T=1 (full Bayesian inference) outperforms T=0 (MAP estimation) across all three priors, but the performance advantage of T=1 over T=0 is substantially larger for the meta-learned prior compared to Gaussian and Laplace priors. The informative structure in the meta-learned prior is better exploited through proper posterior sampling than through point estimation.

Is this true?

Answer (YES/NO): NO